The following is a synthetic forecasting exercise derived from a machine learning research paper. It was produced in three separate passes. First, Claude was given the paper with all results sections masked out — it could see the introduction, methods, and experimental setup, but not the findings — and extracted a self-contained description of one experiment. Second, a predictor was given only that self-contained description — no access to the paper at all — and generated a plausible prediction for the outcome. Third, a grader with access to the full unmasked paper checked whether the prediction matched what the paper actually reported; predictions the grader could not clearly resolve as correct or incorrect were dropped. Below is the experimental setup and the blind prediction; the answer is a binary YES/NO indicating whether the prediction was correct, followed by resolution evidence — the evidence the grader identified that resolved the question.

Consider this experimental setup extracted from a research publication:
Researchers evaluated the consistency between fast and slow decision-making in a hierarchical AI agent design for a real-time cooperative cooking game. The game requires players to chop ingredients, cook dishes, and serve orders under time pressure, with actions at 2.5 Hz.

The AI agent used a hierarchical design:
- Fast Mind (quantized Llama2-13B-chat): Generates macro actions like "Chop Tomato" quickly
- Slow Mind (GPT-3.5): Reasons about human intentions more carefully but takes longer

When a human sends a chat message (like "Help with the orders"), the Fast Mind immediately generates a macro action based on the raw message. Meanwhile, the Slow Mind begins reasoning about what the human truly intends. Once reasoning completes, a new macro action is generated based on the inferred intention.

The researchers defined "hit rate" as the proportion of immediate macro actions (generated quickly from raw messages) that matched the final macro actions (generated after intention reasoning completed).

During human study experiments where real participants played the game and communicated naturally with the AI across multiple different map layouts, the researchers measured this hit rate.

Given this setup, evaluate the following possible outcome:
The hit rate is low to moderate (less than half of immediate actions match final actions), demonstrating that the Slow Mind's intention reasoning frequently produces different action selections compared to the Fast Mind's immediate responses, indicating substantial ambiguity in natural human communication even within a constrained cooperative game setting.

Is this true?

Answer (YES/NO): NO